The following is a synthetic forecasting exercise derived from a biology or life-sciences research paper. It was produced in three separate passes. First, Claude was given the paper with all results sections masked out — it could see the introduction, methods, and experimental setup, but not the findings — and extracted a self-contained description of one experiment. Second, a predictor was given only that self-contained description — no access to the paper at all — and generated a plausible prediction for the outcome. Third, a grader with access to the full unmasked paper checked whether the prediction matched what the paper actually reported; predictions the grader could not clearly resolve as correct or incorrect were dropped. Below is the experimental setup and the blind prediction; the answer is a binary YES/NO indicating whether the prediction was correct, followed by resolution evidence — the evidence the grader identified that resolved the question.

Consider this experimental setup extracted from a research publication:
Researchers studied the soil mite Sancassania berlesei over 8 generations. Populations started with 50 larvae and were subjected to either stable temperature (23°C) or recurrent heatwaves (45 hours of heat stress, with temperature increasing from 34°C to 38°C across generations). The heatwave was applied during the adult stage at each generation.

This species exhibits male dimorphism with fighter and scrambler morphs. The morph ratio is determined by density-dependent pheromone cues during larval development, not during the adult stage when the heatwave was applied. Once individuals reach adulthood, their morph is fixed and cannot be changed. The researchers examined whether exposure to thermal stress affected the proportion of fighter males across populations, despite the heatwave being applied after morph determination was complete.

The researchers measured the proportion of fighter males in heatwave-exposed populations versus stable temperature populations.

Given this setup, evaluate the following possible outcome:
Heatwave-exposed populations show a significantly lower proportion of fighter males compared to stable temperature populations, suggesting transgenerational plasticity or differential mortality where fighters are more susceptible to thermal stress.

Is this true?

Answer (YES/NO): NO